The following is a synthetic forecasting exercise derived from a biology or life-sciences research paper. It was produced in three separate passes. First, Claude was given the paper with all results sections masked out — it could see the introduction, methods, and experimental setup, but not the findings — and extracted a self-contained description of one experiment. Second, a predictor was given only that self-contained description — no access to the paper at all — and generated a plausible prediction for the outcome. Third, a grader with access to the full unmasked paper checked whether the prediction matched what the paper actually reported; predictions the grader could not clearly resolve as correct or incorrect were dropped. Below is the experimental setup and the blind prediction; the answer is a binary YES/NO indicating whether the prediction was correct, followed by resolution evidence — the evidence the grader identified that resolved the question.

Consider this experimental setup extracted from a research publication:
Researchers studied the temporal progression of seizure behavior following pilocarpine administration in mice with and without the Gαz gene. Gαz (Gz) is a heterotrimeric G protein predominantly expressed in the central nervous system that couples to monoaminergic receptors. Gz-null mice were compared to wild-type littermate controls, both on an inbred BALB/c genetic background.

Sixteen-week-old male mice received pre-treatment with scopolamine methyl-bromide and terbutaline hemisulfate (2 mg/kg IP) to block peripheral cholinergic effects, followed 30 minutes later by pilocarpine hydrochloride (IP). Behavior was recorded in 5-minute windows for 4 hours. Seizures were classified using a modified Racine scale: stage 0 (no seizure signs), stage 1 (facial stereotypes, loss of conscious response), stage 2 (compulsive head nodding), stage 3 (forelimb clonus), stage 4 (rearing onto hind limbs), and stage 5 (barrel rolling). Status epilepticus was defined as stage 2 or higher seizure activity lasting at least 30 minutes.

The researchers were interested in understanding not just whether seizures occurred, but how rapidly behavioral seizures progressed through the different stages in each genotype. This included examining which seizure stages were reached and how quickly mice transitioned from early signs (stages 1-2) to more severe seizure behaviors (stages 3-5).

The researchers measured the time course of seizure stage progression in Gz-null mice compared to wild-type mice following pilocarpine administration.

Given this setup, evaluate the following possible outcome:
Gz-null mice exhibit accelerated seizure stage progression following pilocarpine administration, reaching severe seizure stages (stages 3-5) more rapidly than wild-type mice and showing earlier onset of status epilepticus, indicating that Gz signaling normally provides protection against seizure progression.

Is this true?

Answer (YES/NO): YES